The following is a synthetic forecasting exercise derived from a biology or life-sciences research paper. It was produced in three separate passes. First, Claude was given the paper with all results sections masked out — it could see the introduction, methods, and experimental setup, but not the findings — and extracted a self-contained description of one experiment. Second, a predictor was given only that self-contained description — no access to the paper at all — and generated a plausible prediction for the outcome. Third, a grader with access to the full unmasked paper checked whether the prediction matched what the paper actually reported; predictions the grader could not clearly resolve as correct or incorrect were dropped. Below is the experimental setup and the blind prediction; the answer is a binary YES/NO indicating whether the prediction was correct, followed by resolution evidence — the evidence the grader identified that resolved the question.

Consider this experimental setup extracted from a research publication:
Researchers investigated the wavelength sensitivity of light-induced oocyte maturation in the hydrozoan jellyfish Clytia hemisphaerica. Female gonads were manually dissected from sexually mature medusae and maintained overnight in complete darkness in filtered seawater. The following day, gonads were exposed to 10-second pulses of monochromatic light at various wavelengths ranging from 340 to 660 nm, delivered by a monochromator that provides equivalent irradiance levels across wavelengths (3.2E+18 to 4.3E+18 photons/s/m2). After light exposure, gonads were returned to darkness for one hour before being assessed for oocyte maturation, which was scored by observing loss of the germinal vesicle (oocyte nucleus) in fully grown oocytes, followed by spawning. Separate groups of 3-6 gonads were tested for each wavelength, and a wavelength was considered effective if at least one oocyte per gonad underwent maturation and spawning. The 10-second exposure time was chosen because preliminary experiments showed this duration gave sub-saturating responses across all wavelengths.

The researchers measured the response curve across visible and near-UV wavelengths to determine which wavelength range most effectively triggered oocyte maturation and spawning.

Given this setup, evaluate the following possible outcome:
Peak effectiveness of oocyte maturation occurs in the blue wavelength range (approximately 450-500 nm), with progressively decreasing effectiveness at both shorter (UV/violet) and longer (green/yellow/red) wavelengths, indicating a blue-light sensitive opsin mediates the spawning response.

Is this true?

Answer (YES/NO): YES